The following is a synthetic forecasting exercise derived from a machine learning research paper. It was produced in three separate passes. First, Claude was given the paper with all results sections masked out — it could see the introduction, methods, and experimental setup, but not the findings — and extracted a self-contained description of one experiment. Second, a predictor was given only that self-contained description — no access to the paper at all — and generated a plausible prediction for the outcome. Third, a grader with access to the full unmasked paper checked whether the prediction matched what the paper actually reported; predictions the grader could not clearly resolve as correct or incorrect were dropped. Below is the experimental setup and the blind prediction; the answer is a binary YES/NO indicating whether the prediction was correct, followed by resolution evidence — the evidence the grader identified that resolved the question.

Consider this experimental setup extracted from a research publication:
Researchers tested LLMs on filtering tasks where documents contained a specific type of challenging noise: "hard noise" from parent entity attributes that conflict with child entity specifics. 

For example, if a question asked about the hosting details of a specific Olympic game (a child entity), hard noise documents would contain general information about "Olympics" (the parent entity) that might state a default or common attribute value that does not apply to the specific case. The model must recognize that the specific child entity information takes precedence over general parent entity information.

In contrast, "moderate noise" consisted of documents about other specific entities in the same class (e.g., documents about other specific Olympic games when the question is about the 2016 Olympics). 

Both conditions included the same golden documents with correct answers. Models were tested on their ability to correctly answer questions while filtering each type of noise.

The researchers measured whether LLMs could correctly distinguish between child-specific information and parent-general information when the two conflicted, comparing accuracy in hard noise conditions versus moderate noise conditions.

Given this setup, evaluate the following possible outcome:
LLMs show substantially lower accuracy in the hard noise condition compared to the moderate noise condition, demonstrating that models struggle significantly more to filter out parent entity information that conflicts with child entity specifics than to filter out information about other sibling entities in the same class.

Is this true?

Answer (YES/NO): NO